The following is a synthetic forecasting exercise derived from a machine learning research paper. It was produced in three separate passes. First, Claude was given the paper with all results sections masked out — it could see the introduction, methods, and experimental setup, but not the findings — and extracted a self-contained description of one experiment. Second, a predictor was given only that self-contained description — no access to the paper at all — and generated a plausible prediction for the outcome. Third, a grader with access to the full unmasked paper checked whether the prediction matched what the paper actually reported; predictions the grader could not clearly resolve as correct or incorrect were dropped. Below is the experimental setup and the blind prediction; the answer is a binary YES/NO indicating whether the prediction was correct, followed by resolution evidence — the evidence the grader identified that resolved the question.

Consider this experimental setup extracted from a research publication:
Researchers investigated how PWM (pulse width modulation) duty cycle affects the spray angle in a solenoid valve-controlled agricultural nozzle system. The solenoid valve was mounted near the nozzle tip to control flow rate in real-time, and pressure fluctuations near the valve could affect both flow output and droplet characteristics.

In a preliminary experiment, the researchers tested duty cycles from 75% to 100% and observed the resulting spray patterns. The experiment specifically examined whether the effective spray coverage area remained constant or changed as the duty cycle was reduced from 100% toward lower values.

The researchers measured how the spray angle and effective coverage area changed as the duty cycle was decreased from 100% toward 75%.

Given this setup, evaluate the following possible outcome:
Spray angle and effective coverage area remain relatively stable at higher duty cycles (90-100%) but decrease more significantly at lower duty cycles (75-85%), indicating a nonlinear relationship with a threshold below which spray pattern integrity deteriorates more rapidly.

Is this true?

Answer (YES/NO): YES